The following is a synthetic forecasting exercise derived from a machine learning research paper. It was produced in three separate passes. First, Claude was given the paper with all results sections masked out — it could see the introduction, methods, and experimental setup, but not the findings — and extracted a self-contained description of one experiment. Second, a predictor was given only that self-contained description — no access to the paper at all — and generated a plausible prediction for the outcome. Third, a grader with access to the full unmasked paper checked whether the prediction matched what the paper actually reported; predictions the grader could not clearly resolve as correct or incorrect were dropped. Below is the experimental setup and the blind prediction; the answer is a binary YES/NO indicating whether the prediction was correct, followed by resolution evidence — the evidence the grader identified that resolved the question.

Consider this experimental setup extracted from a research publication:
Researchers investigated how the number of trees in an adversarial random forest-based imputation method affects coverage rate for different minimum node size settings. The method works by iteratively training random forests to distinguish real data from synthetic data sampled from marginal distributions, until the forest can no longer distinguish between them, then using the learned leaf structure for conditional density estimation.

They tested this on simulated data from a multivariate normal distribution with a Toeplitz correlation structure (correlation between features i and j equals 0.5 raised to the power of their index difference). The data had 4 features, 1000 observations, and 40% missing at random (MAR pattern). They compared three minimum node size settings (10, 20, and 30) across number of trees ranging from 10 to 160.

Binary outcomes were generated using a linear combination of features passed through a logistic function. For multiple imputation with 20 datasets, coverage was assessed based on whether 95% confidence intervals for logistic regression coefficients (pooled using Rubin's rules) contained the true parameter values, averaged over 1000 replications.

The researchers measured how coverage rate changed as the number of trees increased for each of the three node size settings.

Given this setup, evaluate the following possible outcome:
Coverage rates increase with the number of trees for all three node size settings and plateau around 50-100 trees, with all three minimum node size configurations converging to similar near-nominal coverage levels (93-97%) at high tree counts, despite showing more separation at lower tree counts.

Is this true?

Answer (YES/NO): NO